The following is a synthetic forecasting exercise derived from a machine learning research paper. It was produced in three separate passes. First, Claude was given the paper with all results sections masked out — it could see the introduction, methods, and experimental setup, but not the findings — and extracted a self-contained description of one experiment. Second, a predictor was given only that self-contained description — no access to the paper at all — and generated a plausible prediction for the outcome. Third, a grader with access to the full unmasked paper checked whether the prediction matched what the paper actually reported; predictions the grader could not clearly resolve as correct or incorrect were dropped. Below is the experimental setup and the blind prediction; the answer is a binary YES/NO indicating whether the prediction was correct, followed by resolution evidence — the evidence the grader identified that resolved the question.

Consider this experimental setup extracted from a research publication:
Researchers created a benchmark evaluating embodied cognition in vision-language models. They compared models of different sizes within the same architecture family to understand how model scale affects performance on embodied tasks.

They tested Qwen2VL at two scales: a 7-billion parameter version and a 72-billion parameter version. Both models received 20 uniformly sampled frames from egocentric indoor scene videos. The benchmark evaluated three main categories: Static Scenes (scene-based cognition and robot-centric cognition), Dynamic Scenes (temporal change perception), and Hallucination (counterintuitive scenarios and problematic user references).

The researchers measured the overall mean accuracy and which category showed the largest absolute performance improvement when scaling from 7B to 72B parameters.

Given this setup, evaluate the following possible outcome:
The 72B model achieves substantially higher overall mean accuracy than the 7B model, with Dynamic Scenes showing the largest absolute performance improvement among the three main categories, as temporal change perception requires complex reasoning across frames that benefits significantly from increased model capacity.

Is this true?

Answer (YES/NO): NO